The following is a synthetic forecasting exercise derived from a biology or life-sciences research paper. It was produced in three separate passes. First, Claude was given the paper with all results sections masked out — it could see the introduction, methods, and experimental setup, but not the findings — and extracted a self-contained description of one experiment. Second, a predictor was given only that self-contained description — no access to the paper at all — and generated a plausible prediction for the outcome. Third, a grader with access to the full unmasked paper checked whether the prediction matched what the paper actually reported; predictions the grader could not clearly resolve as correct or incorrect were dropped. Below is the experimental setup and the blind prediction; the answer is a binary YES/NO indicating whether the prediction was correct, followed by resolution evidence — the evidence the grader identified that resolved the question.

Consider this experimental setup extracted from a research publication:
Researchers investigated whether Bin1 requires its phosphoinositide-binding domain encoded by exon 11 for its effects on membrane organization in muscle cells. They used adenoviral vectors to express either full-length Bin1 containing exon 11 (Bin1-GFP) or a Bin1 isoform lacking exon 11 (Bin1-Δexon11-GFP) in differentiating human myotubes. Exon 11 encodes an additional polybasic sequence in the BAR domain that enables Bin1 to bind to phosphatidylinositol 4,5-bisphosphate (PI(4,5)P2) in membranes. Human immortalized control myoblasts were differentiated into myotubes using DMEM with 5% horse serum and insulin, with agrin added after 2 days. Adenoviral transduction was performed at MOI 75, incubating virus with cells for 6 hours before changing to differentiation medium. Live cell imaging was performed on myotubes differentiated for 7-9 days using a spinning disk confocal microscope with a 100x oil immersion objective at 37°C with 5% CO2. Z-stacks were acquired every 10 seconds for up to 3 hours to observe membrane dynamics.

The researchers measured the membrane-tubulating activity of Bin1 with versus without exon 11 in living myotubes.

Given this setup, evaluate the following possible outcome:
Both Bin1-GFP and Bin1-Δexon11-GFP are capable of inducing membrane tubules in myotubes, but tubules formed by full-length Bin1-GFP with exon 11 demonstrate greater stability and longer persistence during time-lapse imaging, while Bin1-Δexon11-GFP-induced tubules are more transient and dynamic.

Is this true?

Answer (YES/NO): NO